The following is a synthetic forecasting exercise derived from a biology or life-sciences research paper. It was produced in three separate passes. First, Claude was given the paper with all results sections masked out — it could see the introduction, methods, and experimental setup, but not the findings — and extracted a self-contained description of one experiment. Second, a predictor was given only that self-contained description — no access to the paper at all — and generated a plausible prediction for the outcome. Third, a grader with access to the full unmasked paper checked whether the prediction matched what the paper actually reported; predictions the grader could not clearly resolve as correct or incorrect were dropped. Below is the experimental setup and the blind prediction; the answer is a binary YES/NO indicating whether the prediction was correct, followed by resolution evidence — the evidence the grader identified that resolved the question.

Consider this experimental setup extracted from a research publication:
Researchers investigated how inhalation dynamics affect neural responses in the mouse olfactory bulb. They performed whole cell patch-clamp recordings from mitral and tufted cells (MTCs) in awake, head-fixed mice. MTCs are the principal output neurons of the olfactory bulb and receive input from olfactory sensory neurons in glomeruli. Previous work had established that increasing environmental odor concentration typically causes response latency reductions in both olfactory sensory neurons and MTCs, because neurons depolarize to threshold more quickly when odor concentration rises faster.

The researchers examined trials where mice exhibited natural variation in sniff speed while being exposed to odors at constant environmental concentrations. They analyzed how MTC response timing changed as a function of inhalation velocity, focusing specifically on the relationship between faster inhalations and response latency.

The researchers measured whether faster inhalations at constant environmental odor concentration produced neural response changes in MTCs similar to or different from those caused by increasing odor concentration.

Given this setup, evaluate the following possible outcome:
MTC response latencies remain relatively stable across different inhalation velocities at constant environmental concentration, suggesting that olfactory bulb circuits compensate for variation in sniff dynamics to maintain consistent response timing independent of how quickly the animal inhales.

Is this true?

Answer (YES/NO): NO